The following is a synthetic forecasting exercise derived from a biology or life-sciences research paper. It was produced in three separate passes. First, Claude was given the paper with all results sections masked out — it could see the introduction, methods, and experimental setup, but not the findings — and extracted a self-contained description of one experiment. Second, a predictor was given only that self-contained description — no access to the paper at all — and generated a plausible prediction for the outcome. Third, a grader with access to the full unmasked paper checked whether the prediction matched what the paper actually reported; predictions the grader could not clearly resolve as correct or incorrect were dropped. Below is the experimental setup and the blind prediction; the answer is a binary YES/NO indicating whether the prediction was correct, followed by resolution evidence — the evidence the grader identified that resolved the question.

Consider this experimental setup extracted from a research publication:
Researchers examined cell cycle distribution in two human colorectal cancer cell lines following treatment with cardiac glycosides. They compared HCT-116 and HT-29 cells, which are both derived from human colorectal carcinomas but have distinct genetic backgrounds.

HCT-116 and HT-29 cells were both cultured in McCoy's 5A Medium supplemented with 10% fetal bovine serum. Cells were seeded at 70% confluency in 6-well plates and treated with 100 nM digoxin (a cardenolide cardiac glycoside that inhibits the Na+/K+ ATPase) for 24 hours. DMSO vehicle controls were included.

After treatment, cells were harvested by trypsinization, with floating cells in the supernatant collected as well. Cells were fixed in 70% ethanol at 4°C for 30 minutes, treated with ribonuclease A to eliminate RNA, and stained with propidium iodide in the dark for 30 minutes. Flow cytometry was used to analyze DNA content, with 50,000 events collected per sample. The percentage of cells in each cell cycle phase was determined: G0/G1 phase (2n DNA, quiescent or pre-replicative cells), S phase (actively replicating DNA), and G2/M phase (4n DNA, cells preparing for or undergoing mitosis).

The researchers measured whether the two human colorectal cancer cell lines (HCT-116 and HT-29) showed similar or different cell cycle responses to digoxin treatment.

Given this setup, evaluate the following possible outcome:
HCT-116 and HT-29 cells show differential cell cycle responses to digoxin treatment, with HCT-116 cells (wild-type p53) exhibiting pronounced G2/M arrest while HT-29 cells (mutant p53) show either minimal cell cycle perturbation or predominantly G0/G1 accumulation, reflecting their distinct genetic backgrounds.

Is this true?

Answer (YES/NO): NO